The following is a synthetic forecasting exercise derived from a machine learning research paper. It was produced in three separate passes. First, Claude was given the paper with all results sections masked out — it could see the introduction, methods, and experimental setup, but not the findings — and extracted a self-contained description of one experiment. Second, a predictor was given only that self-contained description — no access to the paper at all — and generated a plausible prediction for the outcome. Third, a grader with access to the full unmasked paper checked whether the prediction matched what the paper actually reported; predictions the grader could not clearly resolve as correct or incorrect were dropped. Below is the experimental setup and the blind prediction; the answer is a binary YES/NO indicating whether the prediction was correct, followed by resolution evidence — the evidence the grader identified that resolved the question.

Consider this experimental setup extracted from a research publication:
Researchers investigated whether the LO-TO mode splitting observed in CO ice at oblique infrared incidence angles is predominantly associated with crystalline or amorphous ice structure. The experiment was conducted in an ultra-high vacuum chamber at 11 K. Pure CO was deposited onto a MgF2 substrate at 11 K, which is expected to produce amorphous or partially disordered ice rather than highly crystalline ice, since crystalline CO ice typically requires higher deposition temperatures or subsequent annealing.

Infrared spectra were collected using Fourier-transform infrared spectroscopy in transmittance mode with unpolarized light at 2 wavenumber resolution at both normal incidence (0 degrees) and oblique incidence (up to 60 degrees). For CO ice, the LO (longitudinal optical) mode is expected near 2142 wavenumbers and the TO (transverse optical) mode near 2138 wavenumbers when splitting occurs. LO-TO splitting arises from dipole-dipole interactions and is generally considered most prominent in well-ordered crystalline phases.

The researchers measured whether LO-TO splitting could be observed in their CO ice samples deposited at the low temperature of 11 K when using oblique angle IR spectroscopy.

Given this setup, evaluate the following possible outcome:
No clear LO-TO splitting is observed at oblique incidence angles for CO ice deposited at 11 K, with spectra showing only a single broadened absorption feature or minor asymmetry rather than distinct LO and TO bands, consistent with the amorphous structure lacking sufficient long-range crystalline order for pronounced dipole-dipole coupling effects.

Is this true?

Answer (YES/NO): NO